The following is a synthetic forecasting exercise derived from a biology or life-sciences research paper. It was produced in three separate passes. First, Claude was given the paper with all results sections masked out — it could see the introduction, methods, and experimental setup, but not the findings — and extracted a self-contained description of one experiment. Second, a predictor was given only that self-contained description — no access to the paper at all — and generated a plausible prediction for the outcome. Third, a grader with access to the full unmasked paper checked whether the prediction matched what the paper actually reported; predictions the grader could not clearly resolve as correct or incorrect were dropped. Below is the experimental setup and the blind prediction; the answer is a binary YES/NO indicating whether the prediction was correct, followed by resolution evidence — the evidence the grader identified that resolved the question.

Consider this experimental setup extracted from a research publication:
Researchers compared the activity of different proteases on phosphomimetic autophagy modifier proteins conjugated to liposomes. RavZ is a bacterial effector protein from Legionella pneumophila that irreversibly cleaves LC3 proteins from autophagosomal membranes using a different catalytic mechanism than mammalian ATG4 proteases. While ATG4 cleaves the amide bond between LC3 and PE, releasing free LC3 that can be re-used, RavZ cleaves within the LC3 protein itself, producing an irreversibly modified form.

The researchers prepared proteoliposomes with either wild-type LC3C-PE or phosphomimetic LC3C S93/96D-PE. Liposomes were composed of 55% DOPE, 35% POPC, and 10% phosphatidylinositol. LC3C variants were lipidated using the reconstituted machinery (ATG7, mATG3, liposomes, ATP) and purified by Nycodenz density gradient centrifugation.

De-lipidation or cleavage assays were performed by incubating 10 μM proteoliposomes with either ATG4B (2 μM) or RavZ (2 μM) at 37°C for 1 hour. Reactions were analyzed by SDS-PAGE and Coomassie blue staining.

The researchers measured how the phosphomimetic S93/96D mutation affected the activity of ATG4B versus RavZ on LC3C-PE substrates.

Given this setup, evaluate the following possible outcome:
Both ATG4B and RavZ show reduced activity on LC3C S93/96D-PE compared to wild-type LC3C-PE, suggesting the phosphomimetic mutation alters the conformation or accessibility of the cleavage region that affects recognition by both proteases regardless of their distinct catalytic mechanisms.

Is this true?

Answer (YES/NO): NO